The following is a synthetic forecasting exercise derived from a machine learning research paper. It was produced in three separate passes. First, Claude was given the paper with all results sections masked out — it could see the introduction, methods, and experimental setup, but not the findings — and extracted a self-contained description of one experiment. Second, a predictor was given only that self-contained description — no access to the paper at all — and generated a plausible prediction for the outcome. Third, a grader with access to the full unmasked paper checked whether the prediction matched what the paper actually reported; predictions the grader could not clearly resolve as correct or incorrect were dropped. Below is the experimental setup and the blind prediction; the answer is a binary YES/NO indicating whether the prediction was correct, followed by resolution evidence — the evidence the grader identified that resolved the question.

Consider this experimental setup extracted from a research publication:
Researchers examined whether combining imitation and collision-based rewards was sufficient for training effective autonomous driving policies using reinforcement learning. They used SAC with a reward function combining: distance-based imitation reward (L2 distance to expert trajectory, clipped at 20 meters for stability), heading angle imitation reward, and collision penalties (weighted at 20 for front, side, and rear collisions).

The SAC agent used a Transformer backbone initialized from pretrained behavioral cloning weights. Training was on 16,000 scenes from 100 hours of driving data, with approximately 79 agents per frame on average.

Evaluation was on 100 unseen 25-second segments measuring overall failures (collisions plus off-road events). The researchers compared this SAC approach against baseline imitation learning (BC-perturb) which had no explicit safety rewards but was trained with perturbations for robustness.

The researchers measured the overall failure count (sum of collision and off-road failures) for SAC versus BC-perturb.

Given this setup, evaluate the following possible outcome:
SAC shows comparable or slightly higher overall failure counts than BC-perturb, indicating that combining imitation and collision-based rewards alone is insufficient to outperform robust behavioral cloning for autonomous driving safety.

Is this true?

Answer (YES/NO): NO